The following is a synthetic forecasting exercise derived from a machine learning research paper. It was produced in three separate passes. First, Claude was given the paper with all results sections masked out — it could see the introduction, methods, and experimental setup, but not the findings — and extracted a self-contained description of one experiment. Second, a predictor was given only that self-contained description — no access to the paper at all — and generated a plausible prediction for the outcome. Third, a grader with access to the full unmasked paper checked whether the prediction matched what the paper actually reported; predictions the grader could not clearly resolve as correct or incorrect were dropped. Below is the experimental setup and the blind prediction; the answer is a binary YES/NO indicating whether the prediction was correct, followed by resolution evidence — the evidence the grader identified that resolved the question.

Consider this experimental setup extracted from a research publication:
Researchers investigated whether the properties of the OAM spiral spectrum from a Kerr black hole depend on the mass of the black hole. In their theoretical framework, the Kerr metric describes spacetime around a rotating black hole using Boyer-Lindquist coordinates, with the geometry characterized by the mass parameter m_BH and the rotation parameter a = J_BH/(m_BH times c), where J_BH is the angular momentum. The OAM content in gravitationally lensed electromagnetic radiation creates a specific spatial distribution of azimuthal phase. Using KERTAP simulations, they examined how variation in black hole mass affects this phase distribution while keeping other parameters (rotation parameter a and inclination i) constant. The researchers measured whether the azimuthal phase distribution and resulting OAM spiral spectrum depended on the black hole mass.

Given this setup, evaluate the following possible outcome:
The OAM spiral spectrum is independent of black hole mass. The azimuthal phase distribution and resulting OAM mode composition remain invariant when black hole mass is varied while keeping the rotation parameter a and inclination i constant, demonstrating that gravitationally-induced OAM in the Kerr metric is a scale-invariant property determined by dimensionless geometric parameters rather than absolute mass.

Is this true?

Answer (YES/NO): YES